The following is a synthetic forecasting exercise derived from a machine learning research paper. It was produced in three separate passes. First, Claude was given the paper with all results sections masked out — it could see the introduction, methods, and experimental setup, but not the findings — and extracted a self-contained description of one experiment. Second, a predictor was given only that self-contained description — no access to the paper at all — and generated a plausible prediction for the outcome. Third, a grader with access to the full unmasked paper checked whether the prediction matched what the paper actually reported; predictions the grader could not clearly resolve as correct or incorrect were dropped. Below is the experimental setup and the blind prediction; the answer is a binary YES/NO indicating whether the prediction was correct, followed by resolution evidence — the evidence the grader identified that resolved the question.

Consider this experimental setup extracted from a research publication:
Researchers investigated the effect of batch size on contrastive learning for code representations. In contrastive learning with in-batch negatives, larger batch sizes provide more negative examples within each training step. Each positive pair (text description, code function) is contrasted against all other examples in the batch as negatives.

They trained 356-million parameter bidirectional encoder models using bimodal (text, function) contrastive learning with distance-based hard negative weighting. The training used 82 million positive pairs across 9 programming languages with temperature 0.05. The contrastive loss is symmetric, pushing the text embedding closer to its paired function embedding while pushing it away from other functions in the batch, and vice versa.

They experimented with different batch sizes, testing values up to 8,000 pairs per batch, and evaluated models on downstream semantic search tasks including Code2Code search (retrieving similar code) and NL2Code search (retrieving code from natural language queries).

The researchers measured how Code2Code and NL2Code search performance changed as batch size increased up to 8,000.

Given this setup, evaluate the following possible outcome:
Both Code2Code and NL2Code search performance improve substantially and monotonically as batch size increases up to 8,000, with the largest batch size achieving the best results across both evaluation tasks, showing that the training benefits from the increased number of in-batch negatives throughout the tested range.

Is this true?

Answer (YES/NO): YES